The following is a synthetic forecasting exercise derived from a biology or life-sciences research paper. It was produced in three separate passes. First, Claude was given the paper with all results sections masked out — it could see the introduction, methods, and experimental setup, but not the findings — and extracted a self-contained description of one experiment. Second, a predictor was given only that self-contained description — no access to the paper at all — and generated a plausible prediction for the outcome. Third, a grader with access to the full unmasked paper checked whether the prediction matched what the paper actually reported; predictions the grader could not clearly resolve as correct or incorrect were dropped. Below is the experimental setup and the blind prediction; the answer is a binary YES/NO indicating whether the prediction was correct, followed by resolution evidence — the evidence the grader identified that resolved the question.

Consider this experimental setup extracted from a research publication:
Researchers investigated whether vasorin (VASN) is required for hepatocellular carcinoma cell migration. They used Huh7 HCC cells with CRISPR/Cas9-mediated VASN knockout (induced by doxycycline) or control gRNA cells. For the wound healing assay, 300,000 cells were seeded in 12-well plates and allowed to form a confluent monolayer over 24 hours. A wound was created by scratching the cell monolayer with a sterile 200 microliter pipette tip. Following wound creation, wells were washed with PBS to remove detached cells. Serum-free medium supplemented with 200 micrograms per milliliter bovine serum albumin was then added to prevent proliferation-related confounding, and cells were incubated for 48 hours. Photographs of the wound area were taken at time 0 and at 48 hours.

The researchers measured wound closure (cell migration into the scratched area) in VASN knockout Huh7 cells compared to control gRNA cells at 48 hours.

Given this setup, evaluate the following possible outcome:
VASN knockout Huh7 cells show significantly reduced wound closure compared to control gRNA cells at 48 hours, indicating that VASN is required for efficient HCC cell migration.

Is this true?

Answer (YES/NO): YES